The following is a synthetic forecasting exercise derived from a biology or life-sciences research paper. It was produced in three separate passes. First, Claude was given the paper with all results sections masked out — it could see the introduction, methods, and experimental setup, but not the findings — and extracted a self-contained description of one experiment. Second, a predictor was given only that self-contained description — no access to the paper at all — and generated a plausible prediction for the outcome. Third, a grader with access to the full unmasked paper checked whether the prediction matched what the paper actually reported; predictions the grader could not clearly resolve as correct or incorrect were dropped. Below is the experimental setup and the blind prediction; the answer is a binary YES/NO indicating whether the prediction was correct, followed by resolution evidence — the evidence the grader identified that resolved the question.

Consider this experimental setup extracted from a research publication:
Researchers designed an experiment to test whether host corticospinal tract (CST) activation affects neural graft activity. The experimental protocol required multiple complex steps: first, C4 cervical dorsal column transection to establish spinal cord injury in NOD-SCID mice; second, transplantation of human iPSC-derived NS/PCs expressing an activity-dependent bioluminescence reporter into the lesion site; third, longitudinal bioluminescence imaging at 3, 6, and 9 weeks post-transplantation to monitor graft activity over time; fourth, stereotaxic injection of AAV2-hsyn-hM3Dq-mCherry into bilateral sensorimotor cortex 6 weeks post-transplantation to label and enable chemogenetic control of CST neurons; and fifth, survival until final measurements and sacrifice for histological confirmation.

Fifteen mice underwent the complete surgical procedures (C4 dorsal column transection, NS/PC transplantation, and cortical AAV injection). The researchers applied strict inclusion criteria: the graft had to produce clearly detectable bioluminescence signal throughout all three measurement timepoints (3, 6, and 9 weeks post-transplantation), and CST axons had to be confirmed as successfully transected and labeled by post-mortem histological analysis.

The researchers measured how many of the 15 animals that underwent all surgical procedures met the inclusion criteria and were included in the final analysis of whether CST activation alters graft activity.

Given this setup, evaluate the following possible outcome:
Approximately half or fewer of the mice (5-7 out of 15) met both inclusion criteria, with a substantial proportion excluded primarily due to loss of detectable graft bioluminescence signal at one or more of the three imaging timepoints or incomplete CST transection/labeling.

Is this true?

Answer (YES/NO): NO